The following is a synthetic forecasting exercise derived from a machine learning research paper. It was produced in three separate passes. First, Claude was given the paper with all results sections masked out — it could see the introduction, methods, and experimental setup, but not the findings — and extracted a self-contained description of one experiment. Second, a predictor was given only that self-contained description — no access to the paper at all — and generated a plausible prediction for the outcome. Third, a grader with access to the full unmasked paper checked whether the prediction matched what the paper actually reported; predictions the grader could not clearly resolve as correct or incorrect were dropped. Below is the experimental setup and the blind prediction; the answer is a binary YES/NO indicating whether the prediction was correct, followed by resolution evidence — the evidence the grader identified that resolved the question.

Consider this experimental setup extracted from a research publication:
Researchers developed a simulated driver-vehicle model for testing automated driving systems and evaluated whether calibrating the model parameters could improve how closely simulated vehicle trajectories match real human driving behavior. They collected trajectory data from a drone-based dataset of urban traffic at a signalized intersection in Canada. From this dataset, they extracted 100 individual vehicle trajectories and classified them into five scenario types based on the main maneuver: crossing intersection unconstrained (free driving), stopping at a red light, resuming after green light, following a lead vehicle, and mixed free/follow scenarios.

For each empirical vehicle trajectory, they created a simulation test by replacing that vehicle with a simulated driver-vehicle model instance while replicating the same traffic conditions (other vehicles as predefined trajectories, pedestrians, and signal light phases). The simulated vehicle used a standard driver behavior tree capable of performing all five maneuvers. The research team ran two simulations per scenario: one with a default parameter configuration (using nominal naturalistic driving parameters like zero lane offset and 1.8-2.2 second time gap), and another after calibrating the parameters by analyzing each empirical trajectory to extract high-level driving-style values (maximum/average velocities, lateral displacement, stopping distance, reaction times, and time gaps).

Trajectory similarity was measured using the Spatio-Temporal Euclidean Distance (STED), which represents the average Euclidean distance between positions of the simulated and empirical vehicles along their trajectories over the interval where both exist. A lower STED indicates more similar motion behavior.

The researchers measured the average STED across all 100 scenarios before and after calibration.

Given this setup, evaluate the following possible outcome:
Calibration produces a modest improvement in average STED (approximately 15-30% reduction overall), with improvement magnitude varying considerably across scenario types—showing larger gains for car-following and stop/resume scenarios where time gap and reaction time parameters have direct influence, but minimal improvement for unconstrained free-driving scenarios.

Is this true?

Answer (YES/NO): NO